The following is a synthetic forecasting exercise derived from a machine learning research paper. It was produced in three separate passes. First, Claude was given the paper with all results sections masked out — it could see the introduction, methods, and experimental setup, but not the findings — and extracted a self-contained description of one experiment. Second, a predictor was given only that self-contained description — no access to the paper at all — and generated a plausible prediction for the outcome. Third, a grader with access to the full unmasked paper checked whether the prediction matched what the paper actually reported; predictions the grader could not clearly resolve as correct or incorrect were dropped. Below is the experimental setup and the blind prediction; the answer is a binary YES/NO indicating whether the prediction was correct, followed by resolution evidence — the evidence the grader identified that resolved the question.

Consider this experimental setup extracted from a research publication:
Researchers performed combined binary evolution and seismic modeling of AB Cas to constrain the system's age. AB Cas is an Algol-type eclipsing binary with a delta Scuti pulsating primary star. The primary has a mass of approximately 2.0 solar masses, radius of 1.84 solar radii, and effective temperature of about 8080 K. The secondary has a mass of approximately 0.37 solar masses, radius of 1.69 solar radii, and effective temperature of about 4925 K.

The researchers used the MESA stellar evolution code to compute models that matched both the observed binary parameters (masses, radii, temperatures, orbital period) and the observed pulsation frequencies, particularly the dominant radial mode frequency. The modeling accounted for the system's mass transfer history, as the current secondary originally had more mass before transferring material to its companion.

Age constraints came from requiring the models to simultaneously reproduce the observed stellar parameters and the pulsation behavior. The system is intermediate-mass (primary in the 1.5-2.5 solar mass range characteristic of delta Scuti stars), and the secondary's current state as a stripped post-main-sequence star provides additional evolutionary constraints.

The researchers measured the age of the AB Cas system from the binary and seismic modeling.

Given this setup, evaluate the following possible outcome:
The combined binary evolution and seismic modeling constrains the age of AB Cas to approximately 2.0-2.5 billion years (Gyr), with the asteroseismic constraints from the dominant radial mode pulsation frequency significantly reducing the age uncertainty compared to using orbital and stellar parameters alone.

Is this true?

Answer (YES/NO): NO